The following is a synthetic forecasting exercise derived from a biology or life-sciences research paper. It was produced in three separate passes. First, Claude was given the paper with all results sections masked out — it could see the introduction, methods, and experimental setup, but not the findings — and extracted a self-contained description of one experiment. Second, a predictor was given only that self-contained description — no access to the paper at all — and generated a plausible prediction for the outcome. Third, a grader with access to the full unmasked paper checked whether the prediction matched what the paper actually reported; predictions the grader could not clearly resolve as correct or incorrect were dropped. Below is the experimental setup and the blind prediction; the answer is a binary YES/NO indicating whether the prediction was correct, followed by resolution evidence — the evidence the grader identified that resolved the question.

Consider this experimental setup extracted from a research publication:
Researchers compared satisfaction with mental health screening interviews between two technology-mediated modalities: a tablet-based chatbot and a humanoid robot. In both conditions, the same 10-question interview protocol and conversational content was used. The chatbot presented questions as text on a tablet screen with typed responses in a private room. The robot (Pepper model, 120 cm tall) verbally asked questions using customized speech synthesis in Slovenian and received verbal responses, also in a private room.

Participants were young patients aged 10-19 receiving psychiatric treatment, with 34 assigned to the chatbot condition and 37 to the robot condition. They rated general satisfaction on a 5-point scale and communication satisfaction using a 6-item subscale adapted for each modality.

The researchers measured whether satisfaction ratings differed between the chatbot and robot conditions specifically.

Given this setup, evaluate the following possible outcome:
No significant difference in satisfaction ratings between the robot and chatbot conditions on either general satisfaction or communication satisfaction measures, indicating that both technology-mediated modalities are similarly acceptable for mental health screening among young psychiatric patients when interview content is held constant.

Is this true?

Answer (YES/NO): YES